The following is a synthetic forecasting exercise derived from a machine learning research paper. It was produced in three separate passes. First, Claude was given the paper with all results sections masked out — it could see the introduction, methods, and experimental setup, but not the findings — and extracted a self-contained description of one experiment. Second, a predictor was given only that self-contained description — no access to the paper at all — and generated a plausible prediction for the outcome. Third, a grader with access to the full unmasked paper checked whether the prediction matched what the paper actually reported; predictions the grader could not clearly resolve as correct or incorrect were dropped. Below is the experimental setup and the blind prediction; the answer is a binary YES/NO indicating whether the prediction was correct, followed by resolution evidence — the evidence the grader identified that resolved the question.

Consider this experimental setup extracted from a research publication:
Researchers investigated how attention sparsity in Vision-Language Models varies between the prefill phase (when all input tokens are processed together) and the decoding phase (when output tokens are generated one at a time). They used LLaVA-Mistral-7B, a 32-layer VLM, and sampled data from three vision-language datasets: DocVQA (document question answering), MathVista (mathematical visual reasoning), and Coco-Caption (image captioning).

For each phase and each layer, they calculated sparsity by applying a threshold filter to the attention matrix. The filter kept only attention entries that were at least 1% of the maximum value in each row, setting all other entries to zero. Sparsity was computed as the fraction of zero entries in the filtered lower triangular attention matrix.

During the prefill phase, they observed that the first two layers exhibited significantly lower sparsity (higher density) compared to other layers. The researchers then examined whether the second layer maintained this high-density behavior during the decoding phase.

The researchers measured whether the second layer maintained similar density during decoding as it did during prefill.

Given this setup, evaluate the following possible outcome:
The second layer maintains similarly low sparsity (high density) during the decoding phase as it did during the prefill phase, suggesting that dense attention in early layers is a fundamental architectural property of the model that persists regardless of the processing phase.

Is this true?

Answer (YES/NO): NO